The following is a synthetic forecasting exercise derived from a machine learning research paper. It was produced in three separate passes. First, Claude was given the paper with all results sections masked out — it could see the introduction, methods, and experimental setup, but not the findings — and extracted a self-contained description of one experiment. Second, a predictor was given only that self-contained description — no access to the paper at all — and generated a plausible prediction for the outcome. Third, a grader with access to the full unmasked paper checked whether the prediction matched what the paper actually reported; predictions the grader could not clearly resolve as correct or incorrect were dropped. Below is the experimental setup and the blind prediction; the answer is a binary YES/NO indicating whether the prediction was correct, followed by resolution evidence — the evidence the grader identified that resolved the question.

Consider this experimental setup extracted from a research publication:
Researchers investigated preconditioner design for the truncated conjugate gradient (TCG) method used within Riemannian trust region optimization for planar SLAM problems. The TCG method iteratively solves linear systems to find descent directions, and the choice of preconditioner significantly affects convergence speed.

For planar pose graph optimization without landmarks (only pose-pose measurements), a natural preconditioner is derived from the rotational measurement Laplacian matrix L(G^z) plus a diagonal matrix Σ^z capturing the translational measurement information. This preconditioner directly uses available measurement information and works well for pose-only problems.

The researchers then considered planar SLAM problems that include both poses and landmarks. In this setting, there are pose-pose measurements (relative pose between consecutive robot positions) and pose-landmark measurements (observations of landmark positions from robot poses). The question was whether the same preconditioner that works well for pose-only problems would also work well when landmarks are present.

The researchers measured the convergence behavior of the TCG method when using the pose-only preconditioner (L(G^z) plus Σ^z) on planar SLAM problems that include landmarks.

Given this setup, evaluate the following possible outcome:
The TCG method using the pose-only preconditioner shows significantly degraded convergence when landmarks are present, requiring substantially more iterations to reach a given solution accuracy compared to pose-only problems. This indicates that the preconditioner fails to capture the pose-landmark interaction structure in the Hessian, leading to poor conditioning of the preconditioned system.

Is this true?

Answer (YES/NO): YES